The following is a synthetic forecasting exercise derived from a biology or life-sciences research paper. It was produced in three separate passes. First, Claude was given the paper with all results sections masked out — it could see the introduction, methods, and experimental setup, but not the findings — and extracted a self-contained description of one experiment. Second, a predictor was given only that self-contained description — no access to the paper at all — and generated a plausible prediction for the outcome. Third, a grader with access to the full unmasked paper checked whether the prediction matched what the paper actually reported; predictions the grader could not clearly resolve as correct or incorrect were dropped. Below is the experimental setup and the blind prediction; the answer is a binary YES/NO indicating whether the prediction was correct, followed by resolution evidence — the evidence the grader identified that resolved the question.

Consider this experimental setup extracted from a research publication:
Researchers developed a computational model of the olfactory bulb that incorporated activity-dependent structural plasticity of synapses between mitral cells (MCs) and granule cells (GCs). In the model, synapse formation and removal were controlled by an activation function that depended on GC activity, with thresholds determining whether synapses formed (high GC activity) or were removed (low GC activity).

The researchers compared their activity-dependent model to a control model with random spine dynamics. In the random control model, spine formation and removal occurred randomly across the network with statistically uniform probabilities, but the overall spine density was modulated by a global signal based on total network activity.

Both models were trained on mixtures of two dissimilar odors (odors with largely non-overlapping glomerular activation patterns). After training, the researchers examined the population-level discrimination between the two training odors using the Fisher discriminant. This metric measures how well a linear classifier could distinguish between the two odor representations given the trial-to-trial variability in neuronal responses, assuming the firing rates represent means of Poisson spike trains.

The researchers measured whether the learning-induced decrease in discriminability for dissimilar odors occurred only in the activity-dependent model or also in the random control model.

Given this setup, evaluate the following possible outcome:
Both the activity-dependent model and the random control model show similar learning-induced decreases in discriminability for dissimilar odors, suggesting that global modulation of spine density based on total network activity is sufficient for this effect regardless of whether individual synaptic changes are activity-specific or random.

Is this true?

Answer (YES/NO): YES